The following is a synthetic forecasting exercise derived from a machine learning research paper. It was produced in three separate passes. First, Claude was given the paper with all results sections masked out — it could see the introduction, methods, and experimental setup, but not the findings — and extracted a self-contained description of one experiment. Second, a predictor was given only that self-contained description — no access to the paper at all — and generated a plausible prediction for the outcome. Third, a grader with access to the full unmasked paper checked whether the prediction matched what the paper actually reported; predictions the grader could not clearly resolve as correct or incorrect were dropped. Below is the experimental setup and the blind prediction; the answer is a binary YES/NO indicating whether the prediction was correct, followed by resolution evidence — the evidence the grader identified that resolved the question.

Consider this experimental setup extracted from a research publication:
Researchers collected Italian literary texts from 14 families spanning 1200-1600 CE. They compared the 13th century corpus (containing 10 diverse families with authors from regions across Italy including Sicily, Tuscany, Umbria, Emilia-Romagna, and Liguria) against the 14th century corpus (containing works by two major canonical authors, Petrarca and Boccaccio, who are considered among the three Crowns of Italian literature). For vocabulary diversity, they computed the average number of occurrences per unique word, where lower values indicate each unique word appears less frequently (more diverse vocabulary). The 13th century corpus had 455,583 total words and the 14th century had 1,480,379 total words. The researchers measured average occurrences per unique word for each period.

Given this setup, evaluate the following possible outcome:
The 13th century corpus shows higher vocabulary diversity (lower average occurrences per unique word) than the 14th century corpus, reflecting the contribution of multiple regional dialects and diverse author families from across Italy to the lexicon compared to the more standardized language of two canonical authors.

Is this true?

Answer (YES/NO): YES